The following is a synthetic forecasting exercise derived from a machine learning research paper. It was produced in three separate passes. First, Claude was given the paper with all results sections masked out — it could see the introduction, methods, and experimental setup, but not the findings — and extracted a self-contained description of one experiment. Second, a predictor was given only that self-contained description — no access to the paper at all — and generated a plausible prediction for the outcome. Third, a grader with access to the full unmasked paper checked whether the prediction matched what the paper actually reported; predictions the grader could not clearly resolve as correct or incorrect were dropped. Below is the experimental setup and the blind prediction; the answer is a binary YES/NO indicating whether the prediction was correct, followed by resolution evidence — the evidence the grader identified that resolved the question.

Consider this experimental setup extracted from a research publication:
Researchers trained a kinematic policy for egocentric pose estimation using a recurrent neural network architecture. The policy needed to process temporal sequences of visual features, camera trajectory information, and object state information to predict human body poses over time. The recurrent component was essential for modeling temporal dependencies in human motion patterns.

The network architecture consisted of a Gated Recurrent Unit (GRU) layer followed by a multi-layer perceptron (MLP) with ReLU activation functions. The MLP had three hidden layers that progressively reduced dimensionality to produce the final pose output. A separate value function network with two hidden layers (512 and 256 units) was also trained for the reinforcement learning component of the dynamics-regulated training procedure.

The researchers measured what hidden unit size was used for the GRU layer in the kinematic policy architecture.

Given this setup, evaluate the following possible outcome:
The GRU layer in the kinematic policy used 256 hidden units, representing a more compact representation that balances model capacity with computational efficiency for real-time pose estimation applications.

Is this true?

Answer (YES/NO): NO